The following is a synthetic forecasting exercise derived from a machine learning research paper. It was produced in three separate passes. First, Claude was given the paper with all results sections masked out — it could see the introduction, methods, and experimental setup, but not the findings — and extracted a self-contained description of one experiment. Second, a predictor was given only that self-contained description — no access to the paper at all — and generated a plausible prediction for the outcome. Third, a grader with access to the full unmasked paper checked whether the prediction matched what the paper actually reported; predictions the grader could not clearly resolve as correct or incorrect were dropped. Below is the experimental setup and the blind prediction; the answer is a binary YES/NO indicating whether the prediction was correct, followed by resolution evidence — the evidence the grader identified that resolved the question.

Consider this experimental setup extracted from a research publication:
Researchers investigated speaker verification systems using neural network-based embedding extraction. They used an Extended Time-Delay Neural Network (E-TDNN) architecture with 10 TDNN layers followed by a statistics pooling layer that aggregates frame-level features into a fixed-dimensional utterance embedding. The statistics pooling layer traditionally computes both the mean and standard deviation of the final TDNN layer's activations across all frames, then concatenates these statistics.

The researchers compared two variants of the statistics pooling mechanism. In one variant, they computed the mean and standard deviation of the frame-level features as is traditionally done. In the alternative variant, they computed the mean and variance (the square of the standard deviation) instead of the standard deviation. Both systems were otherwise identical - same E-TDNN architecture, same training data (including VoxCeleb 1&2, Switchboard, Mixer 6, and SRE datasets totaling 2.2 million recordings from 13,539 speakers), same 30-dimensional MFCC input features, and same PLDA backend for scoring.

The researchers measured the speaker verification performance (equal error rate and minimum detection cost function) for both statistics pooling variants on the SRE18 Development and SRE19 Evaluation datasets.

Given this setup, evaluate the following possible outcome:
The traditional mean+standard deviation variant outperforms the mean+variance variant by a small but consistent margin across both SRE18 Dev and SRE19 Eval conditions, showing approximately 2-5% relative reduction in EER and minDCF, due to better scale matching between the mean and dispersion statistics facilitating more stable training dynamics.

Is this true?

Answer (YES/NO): NO